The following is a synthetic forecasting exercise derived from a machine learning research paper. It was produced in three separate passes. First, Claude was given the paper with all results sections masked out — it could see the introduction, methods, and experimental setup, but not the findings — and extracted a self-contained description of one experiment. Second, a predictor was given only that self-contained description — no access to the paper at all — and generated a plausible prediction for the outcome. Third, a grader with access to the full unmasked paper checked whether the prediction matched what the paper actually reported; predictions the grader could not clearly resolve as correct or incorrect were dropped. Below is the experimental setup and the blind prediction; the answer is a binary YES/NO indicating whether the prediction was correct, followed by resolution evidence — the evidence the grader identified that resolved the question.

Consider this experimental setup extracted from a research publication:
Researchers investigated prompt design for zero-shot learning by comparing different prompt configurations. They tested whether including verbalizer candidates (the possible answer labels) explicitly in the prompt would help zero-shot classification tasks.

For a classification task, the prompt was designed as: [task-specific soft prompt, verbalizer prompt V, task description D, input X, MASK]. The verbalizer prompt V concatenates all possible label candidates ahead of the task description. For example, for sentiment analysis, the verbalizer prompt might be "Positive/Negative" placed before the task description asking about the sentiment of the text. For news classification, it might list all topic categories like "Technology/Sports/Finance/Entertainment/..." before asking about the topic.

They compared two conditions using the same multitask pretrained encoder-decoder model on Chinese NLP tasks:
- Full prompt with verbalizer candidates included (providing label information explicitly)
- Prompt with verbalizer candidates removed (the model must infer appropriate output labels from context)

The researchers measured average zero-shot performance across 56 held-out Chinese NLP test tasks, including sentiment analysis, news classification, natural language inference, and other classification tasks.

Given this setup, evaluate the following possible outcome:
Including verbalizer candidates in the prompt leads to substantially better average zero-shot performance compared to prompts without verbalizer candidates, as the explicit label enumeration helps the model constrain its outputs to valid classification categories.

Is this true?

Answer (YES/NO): YES